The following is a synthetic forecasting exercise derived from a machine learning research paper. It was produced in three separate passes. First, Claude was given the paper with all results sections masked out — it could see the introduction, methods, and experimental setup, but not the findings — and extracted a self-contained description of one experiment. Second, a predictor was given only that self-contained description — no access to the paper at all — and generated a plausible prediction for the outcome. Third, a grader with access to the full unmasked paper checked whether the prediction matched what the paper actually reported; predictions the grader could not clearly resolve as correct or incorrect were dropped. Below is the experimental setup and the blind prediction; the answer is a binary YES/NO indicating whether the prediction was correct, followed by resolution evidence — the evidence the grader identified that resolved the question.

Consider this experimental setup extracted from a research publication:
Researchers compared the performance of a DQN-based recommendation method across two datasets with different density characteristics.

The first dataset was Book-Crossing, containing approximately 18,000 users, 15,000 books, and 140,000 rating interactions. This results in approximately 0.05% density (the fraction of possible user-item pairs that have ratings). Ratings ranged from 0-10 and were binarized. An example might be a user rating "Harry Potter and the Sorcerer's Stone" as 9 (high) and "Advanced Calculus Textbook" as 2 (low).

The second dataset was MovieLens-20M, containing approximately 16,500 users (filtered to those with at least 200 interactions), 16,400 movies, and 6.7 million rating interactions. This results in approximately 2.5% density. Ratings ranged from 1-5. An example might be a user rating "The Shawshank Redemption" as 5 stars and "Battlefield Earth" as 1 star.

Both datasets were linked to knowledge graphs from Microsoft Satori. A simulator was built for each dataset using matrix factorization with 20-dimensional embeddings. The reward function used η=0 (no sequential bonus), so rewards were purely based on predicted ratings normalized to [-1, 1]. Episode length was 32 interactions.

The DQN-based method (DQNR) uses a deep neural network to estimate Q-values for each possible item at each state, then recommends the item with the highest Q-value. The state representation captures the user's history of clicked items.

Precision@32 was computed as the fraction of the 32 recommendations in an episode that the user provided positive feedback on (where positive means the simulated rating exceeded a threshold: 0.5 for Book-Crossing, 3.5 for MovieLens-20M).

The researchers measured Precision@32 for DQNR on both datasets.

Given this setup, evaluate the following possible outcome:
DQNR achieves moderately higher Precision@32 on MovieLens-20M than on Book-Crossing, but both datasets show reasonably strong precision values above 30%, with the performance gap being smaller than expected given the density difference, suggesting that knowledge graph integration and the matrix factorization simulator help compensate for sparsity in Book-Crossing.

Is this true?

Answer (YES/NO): NO